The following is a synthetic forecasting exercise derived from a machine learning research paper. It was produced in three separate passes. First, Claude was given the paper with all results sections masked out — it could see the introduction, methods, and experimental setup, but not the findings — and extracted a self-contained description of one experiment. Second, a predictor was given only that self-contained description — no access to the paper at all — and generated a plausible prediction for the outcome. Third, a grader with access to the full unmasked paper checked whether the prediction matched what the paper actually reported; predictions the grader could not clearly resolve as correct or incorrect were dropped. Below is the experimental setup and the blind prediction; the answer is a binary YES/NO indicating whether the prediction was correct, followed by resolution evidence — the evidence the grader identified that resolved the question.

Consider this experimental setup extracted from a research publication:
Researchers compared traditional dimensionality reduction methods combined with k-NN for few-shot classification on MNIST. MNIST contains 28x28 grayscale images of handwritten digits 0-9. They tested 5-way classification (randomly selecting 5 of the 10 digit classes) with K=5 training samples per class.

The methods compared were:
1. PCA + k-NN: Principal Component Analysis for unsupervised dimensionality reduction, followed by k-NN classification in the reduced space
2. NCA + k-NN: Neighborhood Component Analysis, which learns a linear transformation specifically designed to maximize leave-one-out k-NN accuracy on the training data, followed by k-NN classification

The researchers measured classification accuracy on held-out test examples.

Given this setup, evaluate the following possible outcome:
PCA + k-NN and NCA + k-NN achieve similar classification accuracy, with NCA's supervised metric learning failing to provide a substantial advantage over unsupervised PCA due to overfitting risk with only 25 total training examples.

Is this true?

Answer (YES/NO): NO